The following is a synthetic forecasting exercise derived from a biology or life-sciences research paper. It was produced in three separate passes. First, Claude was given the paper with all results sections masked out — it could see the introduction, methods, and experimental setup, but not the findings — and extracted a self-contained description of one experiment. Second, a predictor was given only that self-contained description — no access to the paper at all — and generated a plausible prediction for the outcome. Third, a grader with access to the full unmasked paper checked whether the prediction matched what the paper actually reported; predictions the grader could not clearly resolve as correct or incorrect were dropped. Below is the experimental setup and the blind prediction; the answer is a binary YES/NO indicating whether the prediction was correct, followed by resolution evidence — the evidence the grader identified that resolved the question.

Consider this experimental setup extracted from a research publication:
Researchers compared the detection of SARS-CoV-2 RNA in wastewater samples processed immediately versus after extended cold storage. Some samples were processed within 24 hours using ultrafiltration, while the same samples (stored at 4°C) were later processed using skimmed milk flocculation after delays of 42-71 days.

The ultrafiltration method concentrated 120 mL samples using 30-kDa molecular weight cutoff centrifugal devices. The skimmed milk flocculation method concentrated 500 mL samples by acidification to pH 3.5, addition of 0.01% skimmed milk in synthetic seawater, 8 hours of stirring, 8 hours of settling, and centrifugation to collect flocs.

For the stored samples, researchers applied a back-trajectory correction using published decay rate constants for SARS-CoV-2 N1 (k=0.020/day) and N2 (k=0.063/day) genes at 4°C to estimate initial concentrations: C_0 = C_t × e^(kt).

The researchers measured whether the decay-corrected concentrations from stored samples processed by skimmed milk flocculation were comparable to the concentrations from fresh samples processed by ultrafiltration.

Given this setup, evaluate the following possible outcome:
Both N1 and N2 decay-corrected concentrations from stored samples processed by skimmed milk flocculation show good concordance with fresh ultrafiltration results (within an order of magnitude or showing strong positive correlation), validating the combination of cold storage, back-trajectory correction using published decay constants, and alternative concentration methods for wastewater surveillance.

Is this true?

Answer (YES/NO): NO